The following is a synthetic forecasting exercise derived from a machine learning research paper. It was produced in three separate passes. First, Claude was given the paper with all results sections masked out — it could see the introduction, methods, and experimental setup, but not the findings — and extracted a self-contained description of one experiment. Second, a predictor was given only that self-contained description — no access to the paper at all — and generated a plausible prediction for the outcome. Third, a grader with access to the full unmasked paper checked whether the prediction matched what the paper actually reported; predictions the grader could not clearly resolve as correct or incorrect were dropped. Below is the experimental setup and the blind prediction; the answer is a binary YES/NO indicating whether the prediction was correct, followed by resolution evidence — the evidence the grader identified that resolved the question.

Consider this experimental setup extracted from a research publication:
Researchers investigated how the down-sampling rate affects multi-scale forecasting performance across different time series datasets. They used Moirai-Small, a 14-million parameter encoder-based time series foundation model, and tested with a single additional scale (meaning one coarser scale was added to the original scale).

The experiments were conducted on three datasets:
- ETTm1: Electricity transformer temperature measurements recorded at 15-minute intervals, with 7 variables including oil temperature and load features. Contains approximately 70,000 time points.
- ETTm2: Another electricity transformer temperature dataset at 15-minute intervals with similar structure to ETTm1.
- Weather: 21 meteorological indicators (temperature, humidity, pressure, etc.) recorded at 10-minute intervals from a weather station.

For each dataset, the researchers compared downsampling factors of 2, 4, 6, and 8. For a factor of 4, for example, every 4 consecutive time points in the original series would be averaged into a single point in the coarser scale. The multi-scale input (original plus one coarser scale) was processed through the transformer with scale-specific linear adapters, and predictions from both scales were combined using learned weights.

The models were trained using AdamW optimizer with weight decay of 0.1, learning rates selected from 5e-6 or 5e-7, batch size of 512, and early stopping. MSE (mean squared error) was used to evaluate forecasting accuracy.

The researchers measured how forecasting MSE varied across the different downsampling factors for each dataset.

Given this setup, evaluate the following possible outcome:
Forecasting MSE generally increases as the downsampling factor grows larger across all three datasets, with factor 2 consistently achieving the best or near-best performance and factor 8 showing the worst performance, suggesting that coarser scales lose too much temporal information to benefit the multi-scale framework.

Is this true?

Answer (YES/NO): NO